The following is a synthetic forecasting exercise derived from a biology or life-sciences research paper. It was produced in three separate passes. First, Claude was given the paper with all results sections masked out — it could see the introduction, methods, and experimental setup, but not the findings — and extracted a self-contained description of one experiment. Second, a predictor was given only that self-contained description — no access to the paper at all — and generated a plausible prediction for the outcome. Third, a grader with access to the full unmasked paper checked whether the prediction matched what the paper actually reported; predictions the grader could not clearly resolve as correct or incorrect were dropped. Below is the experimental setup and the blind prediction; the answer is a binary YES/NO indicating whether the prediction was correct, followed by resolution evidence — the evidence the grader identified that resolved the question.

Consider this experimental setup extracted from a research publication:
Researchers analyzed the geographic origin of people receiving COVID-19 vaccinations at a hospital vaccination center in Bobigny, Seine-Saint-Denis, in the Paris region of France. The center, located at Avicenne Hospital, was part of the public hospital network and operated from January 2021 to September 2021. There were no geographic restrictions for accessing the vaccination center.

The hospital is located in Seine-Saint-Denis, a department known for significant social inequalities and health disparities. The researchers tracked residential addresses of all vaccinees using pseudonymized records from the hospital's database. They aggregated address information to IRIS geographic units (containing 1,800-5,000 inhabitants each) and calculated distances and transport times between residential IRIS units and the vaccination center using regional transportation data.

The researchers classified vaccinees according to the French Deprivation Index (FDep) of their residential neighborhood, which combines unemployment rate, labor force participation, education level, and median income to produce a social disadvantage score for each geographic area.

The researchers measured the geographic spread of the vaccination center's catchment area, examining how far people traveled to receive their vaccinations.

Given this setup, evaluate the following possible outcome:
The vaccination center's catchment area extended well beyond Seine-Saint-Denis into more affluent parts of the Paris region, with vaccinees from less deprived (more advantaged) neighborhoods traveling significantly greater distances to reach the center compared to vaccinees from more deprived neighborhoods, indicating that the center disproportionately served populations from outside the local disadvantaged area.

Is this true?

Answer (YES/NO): YES